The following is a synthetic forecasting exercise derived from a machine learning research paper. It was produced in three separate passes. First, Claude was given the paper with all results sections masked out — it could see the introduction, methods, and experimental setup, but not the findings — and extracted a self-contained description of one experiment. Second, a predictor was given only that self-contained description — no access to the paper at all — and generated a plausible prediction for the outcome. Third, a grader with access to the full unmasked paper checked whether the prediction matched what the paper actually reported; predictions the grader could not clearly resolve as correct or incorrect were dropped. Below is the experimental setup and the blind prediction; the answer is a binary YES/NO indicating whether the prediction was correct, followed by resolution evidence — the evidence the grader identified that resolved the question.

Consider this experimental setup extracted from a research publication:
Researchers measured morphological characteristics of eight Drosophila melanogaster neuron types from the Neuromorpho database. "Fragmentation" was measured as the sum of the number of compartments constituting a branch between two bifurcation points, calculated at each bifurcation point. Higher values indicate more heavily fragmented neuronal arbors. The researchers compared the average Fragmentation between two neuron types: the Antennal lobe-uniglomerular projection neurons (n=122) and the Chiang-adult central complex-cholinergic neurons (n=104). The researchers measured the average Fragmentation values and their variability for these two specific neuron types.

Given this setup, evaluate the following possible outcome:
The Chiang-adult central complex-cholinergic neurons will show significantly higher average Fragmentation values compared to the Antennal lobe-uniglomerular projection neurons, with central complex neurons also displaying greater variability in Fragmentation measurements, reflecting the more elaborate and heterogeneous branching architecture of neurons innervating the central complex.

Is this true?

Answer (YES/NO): NO